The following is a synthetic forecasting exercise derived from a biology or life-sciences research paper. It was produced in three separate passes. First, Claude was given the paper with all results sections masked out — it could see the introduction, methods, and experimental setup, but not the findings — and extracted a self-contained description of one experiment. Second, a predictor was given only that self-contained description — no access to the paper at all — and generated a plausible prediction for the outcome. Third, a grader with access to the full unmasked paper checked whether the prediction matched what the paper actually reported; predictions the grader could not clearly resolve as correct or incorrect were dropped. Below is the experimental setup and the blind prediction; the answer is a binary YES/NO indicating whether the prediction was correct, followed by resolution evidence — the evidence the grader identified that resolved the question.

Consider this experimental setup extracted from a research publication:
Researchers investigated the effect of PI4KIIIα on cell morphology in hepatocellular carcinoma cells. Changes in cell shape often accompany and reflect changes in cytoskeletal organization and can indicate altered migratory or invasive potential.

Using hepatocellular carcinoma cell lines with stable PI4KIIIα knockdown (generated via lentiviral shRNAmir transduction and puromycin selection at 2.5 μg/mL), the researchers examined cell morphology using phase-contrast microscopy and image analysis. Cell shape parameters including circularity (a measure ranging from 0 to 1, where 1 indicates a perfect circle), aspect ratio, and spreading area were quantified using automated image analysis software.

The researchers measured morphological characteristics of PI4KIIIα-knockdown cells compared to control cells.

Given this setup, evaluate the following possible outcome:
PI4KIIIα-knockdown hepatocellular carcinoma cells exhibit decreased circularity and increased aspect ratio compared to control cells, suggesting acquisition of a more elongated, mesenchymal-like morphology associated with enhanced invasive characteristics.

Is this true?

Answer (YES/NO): NO